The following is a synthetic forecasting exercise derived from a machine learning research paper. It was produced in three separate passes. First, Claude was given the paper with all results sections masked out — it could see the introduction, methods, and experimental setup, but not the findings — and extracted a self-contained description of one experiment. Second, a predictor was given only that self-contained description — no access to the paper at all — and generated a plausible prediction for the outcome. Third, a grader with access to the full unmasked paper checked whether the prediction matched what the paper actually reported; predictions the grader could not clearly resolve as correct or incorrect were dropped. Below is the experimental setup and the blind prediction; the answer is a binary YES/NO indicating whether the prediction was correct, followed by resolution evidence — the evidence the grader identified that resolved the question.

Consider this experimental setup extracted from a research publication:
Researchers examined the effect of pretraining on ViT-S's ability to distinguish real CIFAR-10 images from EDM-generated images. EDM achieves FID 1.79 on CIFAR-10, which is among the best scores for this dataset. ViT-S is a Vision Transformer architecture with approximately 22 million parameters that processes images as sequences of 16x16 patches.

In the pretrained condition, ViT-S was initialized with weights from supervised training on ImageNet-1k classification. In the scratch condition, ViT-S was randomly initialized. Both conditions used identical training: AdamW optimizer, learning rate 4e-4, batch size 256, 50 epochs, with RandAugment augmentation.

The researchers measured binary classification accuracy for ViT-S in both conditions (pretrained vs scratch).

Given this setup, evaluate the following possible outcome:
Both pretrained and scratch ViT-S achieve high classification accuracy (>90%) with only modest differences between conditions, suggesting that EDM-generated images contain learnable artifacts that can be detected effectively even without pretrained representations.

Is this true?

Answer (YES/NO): NO